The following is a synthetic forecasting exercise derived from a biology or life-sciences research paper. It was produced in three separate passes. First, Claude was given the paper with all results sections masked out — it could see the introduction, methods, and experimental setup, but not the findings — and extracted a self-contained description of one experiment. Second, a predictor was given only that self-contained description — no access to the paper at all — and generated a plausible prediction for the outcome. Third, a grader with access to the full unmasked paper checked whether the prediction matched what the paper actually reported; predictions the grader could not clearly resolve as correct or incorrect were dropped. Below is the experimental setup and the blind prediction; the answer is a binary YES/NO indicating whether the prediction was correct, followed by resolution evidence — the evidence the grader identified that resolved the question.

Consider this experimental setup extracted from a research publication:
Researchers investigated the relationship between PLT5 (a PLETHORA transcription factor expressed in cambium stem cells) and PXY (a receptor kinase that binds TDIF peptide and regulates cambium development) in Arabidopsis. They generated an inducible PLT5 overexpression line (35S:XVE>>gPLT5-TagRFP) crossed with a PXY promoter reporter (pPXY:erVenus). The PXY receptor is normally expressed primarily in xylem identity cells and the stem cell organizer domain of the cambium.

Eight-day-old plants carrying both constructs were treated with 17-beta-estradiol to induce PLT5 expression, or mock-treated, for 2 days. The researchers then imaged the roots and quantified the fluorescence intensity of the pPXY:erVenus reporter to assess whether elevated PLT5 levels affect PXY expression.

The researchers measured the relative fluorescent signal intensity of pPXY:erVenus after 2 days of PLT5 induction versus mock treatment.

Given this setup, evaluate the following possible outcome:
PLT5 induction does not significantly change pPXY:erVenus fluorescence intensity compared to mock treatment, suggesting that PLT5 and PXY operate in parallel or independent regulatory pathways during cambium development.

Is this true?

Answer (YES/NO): NO